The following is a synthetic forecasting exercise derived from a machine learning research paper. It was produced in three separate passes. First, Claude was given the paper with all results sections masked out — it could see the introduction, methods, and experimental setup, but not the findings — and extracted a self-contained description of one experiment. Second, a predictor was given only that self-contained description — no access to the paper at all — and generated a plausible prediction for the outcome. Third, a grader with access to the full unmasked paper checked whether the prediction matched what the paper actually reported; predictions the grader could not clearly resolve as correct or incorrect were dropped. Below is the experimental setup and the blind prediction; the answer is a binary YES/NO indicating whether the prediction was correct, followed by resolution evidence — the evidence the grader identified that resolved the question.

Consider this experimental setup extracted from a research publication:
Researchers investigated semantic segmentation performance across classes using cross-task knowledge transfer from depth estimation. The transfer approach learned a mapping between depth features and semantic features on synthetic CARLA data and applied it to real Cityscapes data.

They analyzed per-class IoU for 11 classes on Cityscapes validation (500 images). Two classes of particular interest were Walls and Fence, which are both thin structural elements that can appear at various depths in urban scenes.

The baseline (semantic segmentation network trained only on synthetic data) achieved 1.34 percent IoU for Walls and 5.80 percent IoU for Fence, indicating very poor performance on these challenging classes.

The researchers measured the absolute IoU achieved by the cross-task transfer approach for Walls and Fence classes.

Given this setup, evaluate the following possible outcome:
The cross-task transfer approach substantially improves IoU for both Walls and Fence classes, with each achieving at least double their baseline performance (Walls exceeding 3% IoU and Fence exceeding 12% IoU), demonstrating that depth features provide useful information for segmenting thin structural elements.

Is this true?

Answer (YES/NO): YES